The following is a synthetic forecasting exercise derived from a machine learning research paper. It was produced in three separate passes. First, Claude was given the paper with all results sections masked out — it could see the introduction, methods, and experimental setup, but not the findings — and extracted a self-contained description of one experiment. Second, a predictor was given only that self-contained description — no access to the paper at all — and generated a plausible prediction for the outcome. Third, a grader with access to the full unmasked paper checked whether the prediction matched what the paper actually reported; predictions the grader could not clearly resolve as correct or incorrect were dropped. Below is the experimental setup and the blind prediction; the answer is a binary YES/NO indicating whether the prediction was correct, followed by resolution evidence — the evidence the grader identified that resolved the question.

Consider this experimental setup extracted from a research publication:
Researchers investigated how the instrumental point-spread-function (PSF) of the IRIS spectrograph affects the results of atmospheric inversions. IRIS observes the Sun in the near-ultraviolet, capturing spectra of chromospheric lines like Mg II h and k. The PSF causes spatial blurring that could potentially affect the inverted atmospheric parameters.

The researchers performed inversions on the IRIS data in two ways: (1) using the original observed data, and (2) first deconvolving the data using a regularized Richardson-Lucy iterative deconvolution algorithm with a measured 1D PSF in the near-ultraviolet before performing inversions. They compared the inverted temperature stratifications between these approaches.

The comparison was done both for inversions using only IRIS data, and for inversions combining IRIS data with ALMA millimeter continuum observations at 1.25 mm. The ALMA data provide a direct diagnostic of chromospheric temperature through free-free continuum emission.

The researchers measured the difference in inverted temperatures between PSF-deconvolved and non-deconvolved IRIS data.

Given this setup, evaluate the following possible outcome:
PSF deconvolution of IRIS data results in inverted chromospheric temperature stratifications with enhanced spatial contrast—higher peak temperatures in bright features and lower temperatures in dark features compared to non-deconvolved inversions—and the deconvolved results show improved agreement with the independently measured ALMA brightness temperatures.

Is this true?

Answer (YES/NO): NO